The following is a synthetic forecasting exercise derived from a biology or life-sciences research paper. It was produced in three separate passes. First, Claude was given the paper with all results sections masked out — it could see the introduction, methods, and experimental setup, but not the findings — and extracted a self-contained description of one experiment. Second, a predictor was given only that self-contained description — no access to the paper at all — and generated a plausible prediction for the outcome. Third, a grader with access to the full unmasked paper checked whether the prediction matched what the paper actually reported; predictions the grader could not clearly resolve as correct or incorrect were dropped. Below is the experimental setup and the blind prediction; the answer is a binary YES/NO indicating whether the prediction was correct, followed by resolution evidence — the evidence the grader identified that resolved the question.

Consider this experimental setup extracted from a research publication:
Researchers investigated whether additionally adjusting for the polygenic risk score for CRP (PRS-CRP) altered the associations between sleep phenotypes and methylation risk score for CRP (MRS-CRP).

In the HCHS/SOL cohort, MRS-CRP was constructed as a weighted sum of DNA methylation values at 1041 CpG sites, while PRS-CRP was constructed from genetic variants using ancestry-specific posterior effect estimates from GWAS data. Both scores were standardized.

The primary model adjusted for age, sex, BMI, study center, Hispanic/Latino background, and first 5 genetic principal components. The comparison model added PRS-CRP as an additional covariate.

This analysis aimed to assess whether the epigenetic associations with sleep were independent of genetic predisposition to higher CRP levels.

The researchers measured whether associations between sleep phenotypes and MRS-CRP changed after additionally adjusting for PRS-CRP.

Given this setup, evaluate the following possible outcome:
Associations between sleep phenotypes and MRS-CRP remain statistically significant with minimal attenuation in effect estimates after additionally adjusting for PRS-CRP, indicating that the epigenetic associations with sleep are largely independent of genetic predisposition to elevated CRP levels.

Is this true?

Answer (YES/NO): YES